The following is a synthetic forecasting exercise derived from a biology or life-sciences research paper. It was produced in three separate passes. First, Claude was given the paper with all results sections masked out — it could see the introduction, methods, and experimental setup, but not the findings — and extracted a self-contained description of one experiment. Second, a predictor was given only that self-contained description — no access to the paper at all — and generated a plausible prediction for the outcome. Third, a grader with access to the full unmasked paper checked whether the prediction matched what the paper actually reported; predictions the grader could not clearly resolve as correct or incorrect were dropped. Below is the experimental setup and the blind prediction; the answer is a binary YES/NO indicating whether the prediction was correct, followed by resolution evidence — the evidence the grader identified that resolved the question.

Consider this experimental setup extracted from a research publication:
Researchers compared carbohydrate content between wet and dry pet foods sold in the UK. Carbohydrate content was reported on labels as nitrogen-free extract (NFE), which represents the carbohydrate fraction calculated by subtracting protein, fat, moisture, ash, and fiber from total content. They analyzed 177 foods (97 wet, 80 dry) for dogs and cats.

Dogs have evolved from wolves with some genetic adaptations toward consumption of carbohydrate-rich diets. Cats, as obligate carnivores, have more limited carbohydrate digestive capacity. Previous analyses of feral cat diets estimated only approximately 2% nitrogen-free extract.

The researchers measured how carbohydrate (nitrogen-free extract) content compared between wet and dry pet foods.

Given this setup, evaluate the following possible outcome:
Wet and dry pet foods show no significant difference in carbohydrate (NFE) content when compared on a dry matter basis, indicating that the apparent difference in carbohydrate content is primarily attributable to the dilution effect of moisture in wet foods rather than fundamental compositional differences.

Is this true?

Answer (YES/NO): NO